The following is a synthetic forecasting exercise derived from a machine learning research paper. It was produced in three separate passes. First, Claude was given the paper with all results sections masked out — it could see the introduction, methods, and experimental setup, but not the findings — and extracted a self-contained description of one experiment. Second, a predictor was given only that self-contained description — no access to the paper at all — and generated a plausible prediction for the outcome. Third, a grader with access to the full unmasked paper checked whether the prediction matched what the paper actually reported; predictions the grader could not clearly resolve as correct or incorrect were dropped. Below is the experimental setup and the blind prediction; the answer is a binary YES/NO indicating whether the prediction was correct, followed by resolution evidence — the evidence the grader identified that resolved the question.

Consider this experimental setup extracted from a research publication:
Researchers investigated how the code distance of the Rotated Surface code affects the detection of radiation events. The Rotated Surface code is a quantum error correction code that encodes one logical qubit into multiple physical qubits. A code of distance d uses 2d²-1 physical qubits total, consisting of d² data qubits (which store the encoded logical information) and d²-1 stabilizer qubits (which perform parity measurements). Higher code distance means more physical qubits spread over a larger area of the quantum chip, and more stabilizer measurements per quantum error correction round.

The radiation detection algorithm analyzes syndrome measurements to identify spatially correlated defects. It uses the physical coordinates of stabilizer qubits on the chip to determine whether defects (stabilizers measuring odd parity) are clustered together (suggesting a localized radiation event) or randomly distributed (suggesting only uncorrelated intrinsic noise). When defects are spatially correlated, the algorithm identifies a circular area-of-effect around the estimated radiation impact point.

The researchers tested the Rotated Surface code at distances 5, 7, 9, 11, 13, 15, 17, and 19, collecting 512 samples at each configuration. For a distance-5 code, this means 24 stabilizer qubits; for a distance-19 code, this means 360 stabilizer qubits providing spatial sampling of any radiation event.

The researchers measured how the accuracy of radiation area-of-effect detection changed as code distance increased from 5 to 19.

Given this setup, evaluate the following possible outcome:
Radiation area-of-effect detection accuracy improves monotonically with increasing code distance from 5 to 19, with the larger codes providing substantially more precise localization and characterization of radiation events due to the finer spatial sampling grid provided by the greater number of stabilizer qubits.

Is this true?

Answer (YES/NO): NO